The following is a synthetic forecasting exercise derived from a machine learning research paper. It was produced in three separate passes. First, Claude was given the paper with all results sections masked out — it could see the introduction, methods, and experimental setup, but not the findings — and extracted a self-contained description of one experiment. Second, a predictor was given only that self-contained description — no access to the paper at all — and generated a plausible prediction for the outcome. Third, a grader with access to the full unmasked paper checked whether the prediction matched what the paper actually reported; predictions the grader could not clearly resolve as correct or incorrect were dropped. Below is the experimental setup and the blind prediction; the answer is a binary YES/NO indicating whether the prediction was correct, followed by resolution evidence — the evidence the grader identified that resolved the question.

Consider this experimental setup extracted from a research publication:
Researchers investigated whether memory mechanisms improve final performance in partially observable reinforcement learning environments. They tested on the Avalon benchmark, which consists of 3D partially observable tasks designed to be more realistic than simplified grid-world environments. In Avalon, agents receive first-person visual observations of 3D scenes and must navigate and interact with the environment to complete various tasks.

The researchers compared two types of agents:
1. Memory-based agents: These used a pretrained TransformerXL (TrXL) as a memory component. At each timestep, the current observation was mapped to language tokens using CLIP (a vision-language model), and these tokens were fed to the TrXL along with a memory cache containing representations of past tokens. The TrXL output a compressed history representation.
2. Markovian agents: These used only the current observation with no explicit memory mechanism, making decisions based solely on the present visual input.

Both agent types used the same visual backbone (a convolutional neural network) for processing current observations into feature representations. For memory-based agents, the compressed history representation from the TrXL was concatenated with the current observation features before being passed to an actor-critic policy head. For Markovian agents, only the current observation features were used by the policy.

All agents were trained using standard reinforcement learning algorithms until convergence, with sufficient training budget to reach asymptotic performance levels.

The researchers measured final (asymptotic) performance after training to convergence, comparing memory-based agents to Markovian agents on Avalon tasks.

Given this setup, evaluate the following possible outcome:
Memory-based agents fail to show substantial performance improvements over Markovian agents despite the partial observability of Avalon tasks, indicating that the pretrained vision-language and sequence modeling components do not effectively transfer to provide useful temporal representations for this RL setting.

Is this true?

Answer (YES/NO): NO